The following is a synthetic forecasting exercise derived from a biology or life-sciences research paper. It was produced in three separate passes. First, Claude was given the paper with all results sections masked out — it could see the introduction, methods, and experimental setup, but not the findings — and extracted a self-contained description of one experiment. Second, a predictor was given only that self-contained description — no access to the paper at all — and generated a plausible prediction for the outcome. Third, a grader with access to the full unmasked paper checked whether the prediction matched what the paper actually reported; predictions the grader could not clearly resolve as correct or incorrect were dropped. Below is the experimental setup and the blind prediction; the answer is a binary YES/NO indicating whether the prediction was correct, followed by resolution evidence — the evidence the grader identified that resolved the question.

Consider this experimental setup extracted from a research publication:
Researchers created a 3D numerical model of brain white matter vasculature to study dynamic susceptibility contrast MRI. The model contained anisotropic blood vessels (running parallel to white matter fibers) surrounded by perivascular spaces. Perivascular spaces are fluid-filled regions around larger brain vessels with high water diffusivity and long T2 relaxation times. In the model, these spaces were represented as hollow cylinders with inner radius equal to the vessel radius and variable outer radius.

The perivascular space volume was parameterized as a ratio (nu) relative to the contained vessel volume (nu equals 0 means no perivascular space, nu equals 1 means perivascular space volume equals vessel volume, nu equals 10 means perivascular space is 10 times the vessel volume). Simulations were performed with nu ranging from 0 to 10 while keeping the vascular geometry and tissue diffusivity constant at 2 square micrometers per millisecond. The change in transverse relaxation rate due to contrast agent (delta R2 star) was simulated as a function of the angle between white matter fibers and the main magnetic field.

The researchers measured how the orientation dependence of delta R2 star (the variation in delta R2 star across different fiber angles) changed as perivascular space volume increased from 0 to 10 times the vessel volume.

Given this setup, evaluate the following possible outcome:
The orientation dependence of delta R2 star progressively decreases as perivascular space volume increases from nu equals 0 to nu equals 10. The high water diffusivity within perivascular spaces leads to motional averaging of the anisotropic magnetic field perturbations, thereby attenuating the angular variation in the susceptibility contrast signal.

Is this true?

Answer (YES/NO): NO